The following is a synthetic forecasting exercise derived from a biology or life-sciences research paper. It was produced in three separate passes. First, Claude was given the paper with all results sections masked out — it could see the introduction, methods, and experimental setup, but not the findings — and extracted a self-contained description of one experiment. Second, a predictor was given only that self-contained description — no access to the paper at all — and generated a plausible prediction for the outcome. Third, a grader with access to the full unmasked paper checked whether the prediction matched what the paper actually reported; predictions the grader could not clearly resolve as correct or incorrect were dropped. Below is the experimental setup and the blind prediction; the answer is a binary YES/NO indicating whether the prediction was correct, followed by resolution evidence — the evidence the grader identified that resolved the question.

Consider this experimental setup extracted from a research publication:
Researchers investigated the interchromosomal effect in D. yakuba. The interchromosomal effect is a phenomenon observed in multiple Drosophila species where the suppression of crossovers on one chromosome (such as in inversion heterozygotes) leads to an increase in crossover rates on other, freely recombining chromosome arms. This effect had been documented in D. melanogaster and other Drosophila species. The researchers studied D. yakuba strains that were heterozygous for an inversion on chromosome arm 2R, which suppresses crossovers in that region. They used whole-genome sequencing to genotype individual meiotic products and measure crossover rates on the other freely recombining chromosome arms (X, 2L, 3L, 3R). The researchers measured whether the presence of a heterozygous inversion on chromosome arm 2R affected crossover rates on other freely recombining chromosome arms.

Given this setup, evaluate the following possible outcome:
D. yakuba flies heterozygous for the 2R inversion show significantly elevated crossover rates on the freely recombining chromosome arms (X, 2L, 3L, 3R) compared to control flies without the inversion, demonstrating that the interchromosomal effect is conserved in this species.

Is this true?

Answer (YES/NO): NO